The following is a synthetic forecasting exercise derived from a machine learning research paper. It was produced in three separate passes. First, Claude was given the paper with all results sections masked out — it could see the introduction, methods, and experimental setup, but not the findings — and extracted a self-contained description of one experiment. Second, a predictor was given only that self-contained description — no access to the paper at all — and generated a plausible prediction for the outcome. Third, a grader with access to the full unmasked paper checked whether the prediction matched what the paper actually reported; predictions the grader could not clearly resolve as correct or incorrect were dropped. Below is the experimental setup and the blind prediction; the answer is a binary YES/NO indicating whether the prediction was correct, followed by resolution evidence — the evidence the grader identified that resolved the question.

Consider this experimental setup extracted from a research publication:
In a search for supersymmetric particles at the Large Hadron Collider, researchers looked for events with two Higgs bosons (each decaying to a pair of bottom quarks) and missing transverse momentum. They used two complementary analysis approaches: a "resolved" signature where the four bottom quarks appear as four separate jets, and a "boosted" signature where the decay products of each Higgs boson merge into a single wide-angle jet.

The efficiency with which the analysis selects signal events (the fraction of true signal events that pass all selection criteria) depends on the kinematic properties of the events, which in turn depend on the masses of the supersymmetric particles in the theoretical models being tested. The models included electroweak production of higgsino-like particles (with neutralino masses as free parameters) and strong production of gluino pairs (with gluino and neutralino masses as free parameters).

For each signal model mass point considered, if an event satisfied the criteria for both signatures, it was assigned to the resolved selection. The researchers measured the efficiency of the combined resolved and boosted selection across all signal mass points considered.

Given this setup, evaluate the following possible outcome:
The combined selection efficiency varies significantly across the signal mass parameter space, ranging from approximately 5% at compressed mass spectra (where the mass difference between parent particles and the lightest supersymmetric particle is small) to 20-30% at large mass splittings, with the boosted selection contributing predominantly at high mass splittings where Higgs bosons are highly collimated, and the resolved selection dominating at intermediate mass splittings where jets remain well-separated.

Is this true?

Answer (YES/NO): NO